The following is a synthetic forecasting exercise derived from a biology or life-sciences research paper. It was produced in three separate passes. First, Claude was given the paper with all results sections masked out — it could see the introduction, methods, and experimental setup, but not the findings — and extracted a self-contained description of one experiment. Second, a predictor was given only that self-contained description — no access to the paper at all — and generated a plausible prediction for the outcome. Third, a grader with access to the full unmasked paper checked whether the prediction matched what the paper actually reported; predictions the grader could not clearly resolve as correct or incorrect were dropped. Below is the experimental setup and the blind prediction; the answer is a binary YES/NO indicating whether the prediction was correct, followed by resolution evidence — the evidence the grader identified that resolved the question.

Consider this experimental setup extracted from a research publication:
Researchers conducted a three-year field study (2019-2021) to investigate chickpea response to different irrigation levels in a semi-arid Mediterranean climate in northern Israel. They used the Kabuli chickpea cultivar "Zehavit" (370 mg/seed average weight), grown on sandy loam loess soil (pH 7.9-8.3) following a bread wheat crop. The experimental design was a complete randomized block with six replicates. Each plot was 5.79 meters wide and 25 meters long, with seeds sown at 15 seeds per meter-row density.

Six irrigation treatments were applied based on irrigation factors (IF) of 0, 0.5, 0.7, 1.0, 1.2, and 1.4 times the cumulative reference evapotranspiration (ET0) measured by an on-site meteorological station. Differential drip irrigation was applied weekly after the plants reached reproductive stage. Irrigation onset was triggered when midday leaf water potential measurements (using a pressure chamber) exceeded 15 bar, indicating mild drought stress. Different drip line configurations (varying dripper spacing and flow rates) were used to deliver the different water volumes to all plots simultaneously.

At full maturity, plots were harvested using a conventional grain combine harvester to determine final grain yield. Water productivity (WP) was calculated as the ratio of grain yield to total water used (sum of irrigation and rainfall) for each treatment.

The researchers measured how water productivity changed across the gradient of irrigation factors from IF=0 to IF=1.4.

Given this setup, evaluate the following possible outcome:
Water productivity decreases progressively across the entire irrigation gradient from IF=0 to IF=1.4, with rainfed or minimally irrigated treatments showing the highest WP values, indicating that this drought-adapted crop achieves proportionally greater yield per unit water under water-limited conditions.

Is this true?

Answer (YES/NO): NO